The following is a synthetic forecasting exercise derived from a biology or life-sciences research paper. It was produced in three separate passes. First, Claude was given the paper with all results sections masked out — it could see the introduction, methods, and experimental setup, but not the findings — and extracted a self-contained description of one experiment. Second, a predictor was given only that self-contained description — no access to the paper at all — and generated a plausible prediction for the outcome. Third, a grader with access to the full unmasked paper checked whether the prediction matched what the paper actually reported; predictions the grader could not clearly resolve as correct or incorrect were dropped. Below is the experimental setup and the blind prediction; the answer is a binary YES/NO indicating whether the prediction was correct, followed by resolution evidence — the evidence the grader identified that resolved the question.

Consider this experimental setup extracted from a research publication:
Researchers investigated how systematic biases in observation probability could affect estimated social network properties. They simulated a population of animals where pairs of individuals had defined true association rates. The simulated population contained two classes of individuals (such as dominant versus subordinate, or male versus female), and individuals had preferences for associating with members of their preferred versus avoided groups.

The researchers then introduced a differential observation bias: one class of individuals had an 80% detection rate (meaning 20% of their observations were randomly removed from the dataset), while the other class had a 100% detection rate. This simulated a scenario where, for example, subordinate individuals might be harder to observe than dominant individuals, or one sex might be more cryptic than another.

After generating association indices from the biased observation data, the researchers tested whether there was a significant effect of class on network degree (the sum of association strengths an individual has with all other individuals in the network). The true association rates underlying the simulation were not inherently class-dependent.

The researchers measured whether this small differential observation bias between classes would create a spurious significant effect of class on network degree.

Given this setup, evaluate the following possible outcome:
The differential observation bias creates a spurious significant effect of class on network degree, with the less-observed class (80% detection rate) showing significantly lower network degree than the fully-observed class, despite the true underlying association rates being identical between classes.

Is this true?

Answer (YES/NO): YES